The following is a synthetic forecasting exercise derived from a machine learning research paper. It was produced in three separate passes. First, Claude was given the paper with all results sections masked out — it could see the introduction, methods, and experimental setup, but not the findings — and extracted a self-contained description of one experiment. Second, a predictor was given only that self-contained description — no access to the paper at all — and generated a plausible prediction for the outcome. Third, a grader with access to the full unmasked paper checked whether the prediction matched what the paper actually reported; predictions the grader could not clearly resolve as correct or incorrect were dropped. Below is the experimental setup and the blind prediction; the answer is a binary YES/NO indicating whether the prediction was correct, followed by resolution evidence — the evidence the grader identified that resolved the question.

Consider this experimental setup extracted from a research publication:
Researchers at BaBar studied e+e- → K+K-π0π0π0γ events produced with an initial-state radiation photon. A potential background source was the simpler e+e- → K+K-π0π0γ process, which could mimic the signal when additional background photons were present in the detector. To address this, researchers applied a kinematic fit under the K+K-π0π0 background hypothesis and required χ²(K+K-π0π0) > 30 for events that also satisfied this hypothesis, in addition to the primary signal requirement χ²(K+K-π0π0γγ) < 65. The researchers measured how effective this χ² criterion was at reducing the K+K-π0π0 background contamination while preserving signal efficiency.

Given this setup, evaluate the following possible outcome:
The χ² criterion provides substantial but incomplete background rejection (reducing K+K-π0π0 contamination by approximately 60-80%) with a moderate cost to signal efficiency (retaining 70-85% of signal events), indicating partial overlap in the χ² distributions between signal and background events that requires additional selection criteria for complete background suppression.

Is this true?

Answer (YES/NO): NO